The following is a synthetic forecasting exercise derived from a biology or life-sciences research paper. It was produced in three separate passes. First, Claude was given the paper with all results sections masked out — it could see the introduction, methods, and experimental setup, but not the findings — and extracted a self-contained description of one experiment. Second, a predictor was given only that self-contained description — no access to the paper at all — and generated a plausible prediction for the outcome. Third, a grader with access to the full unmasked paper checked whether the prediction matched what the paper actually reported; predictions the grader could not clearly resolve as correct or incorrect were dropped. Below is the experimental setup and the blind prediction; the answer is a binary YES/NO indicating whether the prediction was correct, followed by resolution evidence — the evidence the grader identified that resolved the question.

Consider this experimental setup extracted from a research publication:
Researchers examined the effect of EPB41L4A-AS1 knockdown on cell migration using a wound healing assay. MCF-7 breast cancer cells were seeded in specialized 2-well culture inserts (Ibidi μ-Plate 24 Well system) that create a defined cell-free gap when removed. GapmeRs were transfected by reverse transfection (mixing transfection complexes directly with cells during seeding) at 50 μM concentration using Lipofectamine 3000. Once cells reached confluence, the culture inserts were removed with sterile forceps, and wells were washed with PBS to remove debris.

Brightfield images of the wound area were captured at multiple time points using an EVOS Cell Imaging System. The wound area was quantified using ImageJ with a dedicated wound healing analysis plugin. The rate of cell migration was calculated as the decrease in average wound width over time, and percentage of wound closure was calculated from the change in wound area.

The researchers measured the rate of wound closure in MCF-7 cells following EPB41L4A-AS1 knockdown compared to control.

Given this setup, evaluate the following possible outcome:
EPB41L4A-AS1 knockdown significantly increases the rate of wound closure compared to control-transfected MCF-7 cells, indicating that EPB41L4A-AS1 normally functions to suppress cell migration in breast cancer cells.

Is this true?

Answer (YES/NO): YES